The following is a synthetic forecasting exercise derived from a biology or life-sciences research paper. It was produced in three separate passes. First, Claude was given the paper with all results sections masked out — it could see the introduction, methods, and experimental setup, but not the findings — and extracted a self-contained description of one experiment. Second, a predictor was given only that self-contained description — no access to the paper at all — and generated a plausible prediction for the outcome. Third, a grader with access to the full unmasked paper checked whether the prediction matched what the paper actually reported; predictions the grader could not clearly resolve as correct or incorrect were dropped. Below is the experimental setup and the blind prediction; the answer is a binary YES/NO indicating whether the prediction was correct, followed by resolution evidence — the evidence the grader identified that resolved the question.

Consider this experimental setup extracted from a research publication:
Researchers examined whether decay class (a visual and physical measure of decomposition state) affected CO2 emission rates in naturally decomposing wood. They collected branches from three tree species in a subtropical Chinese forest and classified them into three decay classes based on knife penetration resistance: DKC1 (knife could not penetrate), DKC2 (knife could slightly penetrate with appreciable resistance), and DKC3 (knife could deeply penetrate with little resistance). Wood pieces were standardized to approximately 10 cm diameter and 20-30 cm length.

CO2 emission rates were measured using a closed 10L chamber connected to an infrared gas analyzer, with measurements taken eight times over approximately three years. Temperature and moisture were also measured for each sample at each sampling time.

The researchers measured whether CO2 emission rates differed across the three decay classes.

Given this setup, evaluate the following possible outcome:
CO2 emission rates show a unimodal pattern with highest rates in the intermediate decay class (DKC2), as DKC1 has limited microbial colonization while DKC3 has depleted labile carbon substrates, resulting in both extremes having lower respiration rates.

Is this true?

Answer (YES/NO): NO